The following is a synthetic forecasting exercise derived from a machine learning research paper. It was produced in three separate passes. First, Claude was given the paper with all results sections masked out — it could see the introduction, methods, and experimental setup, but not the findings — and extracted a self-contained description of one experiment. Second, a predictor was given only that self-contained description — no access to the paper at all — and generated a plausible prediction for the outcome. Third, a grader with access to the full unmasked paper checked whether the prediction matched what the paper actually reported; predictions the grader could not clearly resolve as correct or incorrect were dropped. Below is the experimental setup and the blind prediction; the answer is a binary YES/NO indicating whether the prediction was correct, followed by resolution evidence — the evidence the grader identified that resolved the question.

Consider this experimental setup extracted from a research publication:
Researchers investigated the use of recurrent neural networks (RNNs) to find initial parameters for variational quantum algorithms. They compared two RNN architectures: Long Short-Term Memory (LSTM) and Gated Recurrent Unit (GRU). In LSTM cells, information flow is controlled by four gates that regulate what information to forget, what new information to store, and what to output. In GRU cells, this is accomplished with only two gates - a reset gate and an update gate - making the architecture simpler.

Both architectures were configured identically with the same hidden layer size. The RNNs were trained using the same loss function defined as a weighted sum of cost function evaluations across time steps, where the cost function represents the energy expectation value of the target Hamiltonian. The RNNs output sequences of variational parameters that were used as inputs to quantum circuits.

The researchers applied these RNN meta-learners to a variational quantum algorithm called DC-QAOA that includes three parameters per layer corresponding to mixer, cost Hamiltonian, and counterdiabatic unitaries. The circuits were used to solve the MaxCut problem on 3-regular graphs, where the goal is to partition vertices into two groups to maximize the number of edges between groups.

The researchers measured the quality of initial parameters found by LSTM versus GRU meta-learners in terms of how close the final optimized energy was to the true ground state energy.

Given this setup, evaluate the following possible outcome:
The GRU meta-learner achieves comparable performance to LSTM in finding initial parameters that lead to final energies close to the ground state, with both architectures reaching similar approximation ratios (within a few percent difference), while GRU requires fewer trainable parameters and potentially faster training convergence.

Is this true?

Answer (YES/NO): NO